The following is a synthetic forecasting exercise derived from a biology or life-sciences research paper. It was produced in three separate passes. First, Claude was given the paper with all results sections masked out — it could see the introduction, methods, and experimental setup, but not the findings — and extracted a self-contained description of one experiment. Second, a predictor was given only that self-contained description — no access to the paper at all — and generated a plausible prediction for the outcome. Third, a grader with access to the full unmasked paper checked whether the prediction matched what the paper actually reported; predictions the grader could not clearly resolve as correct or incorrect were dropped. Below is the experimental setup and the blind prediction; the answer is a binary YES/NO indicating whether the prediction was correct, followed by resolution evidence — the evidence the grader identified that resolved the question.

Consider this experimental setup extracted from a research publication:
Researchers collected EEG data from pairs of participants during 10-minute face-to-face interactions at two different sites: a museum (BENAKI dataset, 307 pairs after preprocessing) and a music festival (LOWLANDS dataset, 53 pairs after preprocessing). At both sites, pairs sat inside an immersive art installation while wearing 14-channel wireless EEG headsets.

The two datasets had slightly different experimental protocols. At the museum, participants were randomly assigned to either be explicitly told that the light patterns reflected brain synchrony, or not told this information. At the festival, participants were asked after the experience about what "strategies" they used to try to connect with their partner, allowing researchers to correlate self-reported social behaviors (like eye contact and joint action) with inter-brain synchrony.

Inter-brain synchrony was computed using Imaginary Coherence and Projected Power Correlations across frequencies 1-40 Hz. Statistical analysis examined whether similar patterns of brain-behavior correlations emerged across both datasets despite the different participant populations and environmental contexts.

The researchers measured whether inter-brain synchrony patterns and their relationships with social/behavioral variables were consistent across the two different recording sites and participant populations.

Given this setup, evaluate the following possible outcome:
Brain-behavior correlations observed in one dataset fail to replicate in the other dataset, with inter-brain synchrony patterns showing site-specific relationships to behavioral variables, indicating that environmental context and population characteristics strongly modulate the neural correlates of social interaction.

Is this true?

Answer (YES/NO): NO